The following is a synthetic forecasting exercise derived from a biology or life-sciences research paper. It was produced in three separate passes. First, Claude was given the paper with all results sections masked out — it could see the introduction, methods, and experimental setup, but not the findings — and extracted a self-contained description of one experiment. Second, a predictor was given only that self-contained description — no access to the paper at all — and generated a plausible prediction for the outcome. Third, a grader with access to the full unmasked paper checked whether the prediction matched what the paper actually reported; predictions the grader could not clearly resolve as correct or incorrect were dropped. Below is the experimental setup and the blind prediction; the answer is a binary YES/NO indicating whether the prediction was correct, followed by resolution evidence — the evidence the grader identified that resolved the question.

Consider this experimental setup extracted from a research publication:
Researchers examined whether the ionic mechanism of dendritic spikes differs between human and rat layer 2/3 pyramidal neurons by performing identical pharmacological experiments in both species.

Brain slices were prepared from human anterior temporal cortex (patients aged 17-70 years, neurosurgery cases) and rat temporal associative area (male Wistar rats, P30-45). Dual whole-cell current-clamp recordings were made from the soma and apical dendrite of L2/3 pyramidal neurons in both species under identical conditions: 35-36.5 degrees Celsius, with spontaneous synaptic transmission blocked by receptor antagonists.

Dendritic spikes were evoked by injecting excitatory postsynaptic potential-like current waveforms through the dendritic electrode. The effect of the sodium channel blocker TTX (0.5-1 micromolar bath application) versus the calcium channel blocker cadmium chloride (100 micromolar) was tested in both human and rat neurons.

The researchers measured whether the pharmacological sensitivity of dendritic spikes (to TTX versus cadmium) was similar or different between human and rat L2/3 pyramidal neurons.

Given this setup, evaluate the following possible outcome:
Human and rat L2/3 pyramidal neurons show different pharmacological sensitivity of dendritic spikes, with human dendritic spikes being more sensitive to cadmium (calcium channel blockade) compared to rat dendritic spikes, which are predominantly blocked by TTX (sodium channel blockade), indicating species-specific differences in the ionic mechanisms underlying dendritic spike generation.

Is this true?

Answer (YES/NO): NO